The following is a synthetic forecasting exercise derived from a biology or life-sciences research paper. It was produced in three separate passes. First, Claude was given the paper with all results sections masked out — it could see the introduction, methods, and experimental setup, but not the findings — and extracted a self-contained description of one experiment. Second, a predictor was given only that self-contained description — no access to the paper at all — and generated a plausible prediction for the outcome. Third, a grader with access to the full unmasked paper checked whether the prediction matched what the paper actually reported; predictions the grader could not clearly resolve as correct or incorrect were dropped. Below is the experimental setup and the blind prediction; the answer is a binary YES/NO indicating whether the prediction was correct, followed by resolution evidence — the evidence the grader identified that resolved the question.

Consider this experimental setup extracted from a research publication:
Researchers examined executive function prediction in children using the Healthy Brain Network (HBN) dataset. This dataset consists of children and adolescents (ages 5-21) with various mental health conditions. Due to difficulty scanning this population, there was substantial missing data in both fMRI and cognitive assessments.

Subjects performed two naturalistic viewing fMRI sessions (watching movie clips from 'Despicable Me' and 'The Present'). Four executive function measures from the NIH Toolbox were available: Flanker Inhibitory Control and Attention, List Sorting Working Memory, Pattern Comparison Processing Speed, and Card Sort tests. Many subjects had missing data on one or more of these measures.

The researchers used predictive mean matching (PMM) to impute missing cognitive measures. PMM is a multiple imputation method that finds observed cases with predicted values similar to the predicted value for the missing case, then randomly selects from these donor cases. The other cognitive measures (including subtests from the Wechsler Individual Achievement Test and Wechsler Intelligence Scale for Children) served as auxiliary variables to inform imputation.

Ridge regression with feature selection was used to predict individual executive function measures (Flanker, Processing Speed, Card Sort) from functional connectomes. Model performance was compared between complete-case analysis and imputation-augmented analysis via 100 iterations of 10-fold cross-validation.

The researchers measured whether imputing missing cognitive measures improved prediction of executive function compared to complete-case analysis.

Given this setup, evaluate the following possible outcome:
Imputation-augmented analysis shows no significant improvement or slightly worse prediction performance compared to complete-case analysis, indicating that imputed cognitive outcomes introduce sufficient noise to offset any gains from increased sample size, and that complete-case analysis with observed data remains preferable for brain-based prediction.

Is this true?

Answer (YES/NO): NO